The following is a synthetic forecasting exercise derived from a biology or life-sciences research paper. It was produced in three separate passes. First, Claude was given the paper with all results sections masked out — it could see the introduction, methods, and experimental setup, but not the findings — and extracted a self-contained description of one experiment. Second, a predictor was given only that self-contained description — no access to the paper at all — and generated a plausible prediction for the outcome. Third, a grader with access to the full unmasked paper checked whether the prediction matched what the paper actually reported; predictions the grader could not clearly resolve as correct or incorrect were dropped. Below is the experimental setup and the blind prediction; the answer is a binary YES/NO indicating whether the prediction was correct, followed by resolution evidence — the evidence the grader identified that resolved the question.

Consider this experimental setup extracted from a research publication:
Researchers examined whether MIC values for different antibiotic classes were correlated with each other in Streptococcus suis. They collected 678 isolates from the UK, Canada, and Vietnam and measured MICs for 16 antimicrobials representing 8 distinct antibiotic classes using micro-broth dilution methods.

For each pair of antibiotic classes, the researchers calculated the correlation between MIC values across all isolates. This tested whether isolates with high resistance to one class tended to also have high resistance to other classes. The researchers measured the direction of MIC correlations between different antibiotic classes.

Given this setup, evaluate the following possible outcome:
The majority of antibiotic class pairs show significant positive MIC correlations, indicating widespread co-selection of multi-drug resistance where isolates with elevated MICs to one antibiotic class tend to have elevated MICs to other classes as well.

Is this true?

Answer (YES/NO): YES